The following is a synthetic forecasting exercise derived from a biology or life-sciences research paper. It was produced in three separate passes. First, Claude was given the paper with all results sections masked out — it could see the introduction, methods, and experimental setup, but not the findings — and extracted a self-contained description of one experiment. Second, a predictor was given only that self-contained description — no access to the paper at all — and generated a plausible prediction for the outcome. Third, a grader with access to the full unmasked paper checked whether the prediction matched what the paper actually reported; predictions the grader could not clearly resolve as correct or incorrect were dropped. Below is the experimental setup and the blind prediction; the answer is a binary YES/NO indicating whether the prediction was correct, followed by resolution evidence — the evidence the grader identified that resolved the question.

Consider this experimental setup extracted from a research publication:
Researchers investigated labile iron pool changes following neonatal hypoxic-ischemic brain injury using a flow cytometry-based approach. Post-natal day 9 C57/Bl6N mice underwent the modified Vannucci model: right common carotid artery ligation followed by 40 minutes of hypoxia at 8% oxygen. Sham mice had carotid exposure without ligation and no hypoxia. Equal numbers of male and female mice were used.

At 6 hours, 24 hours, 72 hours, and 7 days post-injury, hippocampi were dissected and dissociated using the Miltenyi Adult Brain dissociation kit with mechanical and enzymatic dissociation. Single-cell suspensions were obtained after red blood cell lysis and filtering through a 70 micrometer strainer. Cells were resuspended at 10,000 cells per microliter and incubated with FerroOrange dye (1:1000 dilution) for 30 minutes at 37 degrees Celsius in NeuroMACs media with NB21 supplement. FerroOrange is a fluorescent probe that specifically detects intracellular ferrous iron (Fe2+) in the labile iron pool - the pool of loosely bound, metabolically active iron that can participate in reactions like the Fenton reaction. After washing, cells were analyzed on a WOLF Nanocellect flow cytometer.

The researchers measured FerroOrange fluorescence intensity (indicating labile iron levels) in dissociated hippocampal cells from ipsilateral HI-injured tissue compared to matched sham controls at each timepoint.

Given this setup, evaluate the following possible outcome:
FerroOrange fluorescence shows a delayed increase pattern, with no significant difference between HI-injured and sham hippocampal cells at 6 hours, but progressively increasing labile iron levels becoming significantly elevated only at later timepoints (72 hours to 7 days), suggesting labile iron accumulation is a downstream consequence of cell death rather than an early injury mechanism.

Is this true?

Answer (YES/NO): NO